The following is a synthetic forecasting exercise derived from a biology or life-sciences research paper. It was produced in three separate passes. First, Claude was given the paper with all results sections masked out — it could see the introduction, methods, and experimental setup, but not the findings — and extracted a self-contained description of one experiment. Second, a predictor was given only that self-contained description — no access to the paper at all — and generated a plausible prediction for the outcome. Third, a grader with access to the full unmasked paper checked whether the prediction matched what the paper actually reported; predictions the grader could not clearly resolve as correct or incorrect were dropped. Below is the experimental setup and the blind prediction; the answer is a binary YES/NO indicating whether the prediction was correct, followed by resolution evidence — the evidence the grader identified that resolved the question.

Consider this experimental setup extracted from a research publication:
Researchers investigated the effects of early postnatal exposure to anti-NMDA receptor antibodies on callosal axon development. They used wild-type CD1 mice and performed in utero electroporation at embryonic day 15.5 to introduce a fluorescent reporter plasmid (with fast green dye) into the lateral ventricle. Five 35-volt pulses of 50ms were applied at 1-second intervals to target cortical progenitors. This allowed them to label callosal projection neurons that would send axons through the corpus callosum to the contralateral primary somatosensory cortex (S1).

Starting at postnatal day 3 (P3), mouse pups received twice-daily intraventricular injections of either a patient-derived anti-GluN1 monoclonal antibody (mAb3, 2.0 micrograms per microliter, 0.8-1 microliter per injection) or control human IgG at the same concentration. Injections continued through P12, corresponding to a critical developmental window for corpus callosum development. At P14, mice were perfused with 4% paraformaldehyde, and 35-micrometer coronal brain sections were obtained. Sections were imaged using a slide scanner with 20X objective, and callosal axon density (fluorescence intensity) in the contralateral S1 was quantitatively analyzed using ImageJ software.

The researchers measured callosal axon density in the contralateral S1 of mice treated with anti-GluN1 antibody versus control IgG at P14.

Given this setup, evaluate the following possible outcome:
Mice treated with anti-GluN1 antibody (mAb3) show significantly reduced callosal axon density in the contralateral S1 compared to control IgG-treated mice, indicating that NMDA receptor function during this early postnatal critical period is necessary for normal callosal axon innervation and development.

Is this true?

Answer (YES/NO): NO